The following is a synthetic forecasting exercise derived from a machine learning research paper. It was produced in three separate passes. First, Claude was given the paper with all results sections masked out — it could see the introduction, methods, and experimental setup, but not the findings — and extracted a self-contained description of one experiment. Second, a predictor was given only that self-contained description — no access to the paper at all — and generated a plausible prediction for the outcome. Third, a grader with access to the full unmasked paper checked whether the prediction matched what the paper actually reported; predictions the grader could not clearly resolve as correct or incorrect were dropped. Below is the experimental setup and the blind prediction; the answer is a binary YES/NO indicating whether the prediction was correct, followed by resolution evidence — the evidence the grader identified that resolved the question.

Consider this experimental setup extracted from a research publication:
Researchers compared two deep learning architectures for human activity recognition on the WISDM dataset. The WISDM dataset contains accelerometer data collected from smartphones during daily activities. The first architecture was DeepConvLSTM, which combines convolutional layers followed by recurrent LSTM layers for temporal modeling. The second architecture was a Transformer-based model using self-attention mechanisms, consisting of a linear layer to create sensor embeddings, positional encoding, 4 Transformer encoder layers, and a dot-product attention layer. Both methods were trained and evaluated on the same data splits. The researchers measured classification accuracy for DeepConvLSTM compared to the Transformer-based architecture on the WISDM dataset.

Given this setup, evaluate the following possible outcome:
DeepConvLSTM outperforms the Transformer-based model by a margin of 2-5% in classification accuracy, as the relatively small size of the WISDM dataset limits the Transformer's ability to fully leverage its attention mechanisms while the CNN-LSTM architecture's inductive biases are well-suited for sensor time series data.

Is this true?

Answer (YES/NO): NO